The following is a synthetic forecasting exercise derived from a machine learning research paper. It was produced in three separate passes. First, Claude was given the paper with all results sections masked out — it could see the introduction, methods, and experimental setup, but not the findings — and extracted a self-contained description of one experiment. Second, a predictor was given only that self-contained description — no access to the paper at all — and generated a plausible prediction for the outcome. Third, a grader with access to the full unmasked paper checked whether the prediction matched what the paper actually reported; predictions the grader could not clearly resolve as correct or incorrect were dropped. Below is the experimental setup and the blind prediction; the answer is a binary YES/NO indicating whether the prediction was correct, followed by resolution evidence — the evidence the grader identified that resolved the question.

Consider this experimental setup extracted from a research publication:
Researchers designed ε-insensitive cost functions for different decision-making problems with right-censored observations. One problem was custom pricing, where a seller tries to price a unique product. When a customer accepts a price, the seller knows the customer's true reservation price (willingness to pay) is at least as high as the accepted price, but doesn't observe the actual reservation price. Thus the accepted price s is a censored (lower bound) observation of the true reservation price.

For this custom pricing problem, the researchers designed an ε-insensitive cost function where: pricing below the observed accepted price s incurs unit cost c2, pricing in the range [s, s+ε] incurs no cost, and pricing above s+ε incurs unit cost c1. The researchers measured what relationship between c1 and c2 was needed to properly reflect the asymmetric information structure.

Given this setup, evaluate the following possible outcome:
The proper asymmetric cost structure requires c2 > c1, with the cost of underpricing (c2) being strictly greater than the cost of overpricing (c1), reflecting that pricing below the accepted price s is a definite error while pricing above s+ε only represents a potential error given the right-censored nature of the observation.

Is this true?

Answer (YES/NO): YES